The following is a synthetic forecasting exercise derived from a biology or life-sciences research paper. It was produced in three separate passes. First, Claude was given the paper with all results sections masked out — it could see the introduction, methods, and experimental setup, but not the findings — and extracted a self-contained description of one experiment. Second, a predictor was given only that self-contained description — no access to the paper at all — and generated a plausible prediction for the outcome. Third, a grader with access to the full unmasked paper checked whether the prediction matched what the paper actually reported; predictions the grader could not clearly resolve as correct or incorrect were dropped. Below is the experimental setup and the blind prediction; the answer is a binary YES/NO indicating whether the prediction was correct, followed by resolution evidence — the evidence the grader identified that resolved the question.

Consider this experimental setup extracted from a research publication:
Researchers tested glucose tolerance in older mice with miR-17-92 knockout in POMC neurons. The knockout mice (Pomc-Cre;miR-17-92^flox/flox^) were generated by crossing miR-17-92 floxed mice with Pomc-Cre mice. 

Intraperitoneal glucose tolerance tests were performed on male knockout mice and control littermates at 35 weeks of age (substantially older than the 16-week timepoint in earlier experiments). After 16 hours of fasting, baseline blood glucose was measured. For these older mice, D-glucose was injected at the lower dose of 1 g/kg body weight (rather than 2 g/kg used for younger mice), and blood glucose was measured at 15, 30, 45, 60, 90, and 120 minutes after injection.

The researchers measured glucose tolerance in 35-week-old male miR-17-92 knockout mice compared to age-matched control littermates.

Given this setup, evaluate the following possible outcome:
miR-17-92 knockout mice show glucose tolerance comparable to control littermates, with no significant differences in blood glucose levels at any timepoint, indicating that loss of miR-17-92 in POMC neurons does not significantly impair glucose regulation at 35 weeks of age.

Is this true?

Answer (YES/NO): YES